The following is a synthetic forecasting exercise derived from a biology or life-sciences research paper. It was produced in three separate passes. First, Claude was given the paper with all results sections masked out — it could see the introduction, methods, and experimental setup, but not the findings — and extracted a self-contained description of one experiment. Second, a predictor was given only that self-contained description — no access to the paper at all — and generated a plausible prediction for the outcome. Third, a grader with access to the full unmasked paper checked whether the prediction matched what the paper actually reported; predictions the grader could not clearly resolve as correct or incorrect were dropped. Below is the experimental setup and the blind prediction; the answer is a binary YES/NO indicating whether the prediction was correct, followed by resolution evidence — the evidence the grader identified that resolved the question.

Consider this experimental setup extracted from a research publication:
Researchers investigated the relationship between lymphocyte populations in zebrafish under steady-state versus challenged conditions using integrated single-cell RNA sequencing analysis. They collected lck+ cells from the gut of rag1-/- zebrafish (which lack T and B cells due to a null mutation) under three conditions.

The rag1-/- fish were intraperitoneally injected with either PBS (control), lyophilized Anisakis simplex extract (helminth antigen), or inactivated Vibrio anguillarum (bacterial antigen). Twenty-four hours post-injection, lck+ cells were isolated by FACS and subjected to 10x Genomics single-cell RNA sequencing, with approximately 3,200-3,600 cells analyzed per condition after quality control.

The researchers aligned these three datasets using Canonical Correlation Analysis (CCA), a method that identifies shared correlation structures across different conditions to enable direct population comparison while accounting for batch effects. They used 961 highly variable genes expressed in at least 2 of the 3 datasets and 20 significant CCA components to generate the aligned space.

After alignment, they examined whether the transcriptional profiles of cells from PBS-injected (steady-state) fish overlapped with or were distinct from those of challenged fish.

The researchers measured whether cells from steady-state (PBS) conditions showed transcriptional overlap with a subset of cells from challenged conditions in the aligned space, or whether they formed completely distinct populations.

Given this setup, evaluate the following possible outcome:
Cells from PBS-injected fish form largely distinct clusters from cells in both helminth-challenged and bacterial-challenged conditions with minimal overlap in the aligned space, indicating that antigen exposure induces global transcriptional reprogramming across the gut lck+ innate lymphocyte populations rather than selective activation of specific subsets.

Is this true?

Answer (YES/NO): NO